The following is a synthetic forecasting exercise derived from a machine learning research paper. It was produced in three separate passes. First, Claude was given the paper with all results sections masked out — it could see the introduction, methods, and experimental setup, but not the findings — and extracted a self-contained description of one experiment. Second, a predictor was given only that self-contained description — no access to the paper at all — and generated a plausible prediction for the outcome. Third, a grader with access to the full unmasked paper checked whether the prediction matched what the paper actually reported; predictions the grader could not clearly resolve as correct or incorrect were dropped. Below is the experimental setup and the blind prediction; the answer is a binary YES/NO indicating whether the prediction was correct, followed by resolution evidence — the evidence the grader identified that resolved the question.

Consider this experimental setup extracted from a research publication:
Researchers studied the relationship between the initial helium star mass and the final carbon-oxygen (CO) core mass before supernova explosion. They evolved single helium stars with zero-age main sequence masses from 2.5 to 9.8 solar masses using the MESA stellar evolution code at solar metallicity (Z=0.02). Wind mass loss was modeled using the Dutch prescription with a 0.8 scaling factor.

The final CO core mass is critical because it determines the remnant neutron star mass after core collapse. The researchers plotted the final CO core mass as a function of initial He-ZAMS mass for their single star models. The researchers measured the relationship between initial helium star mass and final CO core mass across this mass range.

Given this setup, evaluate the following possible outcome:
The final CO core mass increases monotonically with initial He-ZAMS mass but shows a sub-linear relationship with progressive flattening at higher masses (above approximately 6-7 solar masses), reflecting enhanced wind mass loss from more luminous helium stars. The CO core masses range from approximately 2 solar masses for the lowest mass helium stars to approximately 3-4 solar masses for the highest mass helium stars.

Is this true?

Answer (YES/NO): NO